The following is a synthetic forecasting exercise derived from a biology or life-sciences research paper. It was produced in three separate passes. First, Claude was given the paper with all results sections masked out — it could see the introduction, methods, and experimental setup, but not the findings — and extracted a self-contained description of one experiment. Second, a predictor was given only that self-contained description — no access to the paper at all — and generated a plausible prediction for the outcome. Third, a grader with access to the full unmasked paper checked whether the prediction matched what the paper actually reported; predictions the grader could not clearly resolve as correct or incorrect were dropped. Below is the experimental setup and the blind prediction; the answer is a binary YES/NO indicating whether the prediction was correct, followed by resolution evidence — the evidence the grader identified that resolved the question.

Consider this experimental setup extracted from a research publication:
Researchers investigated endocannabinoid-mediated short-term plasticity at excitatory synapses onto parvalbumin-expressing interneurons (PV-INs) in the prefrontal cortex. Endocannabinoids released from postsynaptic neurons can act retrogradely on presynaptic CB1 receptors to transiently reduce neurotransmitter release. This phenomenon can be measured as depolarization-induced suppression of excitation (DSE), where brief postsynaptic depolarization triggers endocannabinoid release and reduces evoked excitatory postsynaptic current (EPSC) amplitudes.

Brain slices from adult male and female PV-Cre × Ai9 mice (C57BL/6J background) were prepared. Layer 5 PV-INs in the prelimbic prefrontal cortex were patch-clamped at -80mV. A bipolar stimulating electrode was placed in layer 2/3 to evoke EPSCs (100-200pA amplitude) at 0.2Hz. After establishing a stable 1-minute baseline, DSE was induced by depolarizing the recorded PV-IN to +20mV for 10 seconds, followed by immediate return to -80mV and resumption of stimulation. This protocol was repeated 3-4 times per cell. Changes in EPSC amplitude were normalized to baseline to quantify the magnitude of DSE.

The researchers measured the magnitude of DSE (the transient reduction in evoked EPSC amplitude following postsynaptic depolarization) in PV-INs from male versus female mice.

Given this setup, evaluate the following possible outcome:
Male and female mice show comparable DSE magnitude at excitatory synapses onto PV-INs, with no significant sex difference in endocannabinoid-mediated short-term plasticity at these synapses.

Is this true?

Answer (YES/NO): YES